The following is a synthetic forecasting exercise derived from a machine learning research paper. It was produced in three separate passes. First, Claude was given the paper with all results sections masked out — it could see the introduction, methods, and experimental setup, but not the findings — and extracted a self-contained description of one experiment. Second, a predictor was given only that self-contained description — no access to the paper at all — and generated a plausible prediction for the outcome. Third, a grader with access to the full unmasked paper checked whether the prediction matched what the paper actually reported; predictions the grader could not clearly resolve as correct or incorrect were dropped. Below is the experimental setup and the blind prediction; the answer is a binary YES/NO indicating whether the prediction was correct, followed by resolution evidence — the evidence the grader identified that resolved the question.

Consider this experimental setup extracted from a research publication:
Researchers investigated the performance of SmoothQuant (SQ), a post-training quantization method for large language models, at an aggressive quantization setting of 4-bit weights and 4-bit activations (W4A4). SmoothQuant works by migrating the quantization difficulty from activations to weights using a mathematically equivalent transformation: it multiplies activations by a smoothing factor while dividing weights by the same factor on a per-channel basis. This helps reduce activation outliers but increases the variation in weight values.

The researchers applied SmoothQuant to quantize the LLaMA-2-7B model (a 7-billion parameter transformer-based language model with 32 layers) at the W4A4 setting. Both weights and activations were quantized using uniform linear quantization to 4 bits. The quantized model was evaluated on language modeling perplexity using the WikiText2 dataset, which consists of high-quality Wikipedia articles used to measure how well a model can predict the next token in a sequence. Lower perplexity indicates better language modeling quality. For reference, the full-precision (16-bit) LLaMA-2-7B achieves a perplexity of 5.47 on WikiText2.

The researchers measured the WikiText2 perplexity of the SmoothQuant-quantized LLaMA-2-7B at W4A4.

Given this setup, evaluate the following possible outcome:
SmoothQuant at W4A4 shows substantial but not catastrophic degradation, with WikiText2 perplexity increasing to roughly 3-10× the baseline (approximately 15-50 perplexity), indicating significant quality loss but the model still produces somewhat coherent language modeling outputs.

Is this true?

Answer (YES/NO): NO